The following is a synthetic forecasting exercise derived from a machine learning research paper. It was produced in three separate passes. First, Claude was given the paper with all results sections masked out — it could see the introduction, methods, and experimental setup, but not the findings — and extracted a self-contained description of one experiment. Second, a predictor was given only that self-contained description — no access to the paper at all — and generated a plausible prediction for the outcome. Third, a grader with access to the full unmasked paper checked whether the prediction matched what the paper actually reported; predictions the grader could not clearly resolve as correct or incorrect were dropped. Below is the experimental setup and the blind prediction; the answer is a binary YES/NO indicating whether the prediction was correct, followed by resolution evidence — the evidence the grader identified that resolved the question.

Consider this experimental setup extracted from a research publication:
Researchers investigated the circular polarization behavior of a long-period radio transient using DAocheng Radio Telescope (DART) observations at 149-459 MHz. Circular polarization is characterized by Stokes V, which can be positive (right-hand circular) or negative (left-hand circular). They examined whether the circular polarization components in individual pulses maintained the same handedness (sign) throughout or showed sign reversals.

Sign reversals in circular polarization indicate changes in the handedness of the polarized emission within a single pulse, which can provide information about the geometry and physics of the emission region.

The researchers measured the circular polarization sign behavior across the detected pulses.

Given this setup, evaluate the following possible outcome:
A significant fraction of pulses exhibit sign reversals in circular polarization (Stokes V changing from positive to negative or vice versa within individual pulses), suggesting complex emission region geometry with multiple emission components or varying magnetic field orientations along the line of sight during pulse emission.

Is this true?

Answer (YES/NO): YES